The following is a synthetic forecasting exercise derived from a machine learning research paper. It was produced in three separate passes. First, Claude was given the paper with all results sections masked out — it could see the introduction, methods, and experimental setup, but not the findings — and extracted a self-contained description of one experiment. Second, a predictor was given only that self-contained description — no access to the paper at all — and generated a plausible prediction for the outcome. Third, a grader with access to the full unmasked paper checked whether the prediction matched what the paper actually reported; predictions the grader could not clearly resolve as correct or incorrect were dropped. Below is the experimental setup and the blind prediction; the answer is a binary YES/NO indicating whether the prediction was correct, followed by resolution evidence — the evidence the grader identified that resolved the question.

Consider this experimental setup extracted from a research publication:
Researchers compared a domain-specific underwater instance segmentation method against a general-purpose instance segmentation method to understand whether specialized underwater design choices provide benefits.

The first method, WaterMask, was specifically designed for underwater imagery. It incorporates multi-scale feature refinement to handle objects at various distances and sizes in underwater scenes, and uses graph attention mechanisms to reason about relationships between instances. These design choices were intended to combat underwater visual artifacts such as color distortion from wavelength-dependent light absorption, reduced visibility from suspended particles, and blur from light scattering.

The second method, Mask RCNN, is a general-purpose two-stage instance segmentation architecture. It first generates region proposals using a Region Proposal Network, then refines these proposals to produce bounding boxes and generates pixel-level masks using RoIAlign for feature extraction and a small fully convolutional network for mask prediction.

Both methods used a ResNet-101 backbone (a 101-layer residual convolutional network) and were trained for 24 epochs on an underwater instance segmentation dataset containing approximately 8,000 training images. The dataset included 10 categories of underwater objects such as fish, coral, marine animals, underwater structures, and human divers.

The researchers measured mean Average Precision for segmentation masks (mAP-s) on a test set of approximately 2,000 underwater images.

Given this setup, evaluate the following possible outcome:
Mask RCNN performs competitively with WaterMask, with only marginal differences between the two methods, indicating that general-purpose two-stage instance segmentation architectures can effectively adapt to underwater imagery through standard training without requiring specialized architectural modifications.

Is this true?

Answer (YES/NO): YES